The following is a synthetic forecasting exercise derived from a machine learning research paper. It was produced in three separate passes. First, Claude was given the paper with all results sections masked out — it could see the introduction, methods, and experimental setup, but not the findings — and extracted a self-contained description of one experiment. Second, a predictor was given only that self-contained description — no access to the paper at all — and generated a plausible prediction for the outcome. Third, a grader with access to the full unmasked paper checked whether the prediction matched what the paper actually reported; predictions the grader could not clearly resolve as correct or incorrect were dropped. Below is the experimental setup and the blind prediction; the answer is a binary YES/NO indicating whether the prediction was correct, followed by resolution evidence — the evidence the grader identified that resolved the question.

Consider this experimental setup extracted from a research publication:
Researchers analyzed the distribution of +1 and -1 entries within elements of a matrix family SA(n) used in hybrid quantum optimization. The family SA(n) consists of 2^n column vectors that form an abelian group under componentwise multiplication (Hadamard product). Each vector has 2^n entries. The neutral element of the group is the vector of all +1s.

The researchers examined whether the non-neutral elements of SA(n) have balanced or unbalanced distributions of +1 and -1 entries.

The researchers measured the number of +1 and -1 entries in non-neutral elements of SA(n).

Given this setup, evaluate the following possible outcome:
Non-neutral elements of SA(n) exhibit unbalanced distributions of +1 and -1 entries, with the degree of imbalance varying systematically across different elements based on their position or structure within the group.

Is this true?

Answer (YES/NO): NO